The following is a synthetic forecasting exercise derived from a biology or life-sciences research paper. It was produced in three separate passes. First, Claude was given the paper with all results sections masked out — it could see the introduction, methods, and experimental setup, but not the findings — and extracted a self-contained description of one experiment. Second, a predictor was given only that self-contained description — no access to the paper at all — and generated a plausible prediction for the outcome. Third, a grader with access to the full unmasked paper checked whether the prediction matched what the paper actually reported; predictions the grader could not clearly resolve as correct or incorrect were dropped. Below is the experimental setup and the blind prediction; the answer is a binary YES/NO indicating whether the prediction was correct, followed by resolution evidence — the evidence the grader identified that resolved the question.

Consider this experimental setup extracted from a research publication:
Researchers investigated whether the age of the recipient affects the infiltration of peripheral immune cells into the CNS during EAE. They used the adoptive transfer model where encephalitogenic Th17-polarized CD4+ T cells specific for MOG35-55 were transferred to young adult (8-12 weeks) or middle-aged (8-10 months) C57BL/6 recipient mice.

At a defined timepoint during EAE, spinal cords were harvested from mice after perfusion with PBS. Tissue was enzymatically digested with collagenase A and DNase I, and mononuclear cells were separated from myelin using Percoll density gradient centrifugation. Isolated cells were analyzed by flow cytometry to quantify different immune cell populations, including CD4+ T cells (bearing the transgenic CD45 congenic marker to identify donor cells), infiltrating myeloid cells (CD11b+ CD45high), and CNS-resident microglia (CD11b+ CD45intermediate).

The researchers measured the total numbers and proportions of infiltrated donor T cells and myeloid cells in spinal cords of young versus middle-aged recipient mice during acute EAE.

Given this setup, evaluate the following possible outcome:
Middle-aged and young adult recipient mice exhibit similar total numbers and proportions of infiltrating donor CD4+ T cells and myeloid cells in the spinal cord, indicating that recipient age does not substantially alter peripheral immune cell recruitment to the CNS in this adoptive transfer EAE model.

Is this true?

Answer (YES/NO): NO